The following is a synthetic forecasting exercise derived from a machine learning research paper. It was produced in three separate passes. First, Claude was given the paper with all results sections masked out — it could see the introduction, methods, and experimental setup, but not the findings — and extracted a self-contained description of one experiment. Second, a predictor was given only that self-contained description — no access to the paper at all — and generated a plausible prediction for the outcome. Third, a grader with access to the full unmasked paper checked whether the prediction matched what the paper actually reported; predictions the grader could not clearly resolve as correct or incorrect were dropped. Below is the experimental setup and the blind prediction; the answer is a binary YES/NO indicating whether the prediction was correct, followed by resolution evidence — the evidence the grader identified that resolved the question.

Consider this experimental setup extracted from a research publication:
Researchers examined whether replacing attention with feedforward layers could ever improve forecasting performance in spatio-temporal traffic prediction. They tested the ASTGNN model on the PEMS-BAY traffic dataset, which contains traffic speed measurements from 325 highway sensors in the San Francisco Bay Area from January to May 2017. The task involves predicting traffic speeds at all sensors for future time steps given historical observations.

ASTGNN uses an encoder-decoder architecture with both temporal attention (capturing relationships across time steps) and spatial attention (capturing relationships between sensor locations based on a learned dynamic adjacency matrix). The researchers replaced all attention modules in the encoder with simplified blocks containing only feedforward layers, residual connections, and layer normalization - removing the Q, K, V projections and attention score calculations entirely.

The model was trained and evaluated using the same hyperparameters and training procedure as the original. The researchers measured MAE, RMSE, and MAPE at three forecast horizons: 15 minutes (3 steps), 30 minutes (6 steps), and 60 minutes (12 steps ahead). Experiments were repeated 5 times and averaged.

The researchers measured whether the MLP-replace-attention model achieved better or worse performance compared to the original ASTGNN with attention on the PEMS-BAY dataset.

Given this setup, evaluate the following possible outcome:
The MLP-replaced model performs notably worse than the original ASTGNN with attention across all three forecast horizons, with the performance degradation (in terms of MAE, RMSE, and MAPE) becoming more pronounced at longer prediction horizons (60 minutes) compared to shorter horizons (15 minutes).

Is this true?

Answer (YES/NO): NO